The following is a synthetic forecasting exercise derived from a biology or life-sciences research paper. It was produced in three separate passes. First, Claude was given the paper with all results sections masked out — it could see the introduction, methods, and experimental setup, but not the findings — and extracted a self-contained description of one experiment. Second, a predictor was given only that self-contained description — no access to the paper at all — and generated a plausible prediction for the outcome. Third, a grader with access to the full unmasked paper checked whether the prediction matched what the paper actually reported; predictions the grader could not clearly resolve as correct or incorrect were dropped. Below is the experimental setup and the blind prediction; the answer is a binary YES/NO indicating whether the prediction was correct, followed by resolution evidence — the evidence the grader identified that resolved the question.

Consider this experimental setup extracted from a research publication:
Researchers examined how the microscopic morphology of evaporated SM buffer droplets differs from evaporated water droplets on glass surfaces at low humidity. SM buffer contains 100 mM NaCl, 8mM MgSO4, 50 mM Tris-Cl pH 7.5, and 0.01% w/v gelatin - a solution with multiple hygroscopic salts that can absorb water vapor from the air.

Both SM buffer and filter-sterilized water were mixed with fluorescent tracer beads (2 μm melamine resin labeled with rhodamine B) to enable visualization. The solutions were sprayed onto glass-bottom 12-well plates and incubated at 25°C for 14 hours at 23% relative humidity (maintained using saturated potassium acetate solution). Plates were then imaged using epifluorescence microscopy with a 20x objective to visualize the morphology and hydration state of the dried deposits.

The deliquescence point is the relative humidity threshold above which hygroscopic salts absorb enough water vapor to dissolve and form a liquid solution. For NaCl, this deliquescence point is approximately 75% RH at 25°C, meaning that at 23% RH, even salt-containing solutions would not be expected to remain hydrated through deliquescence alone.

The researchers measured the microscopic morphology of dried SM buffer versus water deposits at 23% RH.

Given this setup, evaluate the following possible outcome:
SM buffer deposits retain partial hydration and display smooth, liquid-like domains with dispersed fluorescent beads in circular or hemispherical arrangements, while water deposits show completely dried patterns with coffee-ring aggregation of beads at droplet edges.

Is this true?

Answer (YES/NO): NO